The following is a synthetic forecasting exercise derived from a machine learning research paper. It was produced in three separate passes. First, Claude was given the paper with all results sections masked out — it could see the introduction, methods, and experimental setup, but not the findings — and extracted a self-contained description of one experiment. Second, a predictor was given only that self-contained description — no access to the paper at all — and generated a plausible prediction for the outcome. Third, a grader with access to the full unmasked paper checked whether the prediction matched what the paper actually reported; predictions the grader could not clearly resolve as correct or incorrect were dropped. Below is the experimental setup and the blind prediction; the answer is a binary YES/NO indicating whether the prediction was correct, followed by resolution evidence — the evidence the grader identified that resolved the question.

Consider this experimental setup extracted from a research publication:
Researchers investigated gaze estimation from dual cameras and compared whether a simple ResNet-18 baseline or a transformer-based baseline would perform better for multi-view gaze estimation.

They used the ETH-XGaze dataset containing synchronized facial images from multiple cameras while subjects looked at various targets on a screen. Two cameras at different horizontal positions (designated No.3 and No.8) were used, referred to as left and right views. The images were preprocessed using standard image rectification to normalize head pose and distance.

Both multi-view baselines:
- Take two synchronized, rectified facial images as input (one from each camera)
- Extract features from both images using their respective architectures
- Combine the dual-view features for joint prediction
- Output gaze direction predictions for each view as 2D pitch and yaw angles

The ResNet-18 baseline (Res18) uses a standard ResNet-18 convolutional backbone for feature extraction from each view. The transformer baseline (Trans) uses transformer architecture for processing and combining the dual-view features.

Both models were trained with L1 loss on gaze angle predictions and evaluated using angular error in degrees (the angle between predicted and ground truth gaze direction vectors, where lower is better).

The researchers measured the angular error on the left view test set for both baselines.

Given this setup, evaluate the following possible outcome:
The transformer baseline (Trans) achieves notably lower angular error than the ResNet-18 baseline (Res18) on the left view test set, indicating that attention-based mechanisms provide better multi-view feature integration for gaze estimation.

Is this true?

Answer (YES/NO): NO